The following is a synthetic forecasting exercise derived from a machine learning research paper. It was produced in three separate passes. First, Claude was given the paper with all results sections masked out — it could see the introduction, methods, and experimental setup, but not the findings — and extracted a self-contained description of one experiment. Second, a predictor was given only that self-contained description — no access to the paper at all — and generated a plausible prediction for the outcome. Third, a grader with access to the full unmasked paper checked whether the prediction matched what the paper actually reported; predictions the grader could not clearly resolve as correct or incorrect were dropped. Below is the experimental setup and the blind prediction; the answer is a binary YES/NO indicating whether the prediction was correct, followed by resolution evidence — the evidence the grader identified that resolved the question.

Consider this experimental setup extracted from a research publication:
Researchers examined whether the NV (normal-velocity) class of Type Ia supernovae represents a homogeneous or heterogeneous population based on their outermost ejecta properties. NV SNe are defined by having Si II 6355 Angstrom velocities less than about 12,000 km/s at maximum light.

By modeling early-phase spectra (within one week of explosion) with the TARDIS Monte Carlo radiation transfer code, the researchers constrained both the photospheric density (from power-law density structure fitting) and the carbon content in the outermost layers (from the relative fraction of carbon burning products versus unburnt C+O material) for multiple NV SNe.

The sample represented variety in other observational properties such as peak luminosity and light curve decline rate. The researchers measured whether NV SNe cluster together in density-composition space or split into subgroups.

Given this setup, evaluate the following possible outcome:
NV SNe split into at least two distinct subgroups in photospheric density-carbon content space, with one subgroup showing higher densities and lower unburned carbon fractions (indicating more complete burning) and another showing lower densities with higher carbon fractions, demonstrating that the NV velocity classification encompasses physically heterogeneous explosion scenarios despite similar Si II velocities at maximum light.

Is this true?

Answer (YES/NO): YES